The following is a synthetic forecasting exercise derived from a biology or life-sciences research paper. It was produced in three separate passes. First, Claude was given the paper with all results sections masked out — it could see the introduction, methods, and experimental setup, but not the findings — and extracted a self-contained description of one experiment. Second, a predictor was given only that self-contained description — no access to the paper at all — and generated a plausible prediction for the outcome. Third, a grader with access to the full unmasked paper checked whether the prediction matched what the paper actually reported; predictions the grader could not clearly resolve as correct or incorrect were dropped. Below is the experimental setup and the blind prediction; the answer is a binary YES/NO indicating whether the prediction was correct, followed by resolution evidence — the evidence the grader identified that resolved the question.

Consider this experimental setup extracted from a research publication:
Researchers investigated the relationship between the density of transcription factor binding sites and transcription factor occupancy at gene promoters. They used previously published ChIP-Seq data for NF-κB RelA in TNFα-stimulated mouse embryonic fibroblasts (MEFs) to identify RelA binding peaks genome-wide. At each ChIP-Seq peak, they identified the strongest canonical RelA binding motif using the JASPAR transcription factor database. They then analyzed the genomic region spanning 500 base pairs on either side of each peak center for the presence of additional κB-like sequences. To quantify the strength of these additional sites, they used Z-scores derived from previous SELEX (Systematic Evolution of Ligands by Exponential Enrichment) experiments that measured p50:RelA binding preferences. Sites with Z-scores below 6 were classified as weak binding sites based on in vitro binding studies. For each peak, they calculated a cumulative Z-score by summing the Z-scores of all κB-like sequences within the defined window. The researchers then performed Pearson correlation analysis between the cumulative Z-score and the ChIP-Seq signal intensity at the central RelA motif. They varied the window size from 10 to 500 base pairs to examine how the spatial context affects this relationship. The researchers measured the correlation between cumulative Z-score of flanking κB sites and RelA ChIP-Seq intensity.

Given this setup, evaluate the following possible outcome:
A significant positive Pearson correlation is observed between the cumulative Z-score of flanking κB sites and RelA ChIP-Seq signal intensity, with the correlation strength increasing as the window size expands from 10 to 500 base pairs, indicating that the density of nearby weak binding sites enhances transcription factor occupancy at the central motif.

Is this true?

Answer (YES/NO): NO